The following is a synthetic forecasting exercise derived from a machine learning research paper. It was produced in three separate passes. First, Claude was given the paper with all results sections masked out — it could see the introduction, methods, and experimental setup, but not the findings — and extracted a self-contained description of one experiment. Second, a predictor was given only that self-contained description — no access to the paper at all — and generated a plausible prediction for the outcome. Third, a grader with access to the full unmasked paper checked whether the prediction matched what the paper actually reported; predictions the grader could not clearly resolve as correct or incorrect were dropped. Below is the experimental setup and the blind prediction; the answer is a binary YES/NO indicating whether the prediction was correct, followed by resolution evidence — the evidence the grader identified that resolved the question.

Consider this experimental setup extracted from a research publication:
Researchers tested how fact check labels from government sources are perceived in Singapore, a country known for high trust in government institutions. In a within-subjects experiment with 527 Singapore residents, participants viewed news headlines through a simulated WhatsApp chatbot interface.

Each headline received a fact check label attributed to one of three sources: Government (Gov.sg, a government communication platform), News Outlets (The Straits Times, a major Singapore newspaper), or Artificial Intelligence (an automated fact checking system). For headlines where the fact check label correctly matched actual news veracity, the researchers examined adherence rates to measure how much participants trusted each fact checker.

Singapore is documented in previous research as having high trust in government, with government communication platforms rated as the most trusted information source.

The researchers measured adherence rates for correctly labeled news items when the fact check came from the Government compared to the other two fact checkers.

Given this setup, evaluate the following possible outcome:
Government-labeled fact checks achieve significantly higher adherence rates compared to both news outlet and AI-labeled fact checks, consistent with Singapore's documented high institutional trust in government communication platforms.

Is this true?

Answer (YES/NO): NO